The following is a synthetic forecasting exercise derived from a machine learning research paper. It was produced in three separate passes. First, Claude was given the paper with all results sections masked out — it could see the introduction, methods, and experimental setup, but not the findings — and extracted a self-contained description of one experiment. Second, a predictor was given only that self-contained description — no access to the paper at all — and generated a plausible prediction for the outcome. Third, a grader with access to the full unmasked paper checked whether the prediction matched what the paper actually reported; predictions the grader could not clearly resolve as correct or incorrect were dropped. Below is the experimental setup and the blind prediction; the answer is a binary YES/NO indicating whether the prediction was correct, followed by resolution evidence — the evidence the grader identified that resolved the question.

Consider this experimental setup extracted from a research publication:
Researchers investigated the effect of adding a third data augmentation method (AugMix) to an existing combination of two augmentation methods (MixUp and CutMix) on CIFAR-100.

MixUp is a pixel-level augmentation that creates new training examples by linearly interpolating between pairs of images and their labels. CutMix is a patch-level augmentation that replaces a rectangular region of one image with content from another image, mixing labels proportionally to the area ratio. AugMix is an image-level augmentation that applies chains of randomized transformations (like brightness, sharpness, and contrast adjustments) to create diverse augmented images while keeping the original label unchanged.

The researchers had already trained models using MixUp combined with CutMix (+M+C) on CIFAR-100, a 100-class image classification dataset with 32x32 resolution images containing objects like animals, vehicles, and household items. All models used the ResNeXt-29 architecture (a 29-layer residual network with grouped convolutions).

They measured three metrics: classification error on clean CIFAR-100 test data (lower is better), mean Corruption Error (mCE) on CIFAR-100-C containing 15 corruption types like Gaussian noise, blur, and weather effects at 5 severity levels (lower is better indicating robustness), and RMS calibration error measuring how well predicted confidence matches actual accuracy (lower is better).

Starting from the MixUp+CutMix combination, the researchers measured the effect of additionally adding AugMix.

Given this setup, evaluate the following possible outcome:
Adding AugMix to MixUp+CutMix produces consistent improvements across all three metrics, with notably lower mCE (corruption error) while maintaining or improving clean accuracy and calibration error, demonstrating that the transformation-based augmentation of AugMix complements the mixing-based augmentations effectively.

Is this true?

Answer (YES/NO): NO